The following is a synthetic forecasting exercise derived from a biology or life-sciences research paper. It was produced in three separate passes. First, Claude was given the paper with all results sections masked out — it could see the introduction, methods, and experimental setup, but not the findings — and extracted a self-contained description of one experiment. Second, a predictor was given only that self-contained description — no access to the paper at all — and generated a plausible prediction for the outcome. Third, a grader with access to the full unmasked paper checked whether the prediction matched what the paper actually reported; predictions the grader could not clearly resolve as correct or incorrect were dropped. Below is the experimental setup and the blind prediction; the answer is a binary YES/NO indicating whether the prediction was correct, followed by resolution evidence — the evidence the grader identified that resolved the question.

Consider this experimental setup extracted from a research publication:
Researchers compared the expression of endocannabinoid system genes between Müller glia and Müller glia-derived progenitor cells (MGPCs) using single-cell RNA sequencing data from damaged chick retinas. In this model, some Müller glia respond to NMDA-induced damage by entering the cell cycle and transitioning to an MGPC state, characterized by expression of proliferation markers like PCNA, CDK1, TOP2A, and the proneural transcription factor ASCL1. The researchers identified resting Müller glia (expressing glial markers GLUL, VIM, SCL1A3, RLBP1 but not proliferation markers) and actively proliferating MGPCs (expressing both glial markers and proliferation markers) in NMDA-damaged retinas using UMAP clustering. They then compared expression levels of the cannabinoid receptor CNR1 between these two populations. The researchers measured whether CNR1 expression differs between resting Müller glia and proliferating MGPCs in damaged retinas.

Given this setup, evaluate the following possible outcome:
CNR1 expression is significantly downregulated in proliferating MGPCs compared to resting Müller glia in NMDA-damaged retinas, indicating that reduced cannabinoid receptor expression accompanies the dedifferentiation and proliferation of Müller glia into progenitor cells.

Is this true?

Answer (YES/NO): NO